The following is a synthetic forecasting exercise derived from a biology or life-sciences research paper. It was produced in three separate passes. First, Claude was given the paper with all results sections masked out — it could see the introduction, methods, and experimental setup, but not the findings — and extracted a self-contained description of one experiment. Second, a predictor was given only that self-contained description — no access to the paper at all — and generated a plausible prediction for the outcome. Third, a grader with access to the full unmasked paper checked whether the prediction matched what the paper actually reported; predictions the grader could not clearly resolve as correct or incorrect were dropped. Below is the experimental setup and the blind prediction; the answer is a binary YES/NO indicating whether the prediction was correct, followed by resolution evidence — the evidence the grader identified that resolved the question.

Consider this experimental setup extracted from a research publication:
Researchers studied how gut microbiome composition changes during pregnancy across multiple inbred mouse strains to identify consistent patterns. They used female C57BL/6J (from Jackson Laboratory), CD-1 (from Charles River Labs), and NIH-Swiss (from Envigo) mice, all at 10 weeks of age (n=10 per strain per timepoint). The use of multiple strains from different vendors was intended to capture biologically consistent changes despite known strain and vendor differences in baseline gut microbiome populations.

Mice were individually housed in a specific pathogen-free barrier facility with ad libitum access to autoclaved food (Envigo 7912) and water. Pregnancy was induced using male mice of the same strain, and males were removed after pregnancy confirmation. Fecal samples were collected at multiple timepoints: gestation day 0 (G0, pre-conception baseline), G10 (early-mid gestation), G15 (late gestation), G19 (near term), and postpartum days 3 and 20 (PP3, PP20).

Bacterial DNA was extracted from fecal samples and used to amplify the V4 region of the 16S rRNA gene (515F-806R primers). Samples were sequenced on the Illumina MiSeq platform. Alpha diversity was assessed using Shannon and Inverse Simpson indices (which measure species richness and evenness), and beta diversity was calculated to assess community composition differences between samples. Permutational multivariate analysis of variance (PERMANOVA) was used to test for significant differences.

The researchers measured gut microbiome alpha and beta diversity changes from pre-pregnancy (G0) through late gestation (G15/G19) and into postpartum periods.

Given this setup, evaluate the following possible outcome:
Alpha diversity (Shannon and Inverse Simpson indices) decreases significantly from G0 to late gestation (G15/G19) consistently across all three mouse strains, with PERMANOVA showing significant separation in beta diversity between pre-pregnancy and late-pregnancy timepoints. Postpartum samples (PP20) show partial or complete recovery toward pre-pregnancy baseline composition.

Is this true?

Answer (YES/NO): NO